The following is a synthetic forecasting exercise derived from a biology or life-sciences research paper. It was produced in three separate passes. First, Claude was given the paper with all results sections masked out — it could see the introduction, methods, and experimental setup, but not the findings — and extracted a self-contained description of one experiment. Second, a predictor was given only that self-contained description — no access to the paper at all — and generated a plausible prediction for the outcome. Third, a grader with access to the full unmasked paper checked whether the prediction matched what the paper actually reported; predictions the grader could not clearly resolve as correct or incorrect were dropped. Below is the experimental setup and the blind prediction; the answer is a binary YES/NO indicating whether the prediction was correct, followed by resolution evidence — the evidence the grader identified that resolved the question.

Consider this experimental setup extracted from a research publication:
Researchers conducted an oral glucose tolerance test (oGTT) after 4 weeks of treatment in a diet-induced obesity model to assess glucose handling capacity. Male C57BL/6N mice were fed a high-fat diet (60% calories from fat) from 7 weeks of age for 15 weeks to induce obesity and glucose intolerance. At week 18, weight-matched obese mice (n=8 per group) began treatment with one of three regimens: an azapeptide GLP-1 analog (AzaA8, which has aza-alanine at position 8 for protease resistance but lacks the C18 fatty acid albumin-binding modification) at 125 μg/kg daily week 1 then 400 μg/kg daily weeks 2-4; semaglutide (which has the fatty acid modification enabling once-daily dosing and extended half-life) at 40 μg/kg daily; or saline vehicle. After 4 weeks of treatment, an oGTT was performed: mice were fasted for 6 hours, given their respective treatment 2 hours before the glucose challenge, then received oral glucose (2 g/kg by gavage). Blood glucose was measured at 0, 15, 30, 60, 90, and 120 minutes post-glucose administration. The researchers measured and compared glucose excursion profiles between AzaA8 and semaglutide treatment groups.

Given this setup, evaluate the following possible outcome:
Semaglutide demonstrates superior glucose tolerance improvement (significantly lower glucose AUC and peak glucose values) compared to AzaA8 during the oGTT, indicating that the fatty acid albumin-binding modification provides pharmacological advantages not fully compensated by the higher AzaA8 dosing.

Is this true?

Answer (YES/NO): NO